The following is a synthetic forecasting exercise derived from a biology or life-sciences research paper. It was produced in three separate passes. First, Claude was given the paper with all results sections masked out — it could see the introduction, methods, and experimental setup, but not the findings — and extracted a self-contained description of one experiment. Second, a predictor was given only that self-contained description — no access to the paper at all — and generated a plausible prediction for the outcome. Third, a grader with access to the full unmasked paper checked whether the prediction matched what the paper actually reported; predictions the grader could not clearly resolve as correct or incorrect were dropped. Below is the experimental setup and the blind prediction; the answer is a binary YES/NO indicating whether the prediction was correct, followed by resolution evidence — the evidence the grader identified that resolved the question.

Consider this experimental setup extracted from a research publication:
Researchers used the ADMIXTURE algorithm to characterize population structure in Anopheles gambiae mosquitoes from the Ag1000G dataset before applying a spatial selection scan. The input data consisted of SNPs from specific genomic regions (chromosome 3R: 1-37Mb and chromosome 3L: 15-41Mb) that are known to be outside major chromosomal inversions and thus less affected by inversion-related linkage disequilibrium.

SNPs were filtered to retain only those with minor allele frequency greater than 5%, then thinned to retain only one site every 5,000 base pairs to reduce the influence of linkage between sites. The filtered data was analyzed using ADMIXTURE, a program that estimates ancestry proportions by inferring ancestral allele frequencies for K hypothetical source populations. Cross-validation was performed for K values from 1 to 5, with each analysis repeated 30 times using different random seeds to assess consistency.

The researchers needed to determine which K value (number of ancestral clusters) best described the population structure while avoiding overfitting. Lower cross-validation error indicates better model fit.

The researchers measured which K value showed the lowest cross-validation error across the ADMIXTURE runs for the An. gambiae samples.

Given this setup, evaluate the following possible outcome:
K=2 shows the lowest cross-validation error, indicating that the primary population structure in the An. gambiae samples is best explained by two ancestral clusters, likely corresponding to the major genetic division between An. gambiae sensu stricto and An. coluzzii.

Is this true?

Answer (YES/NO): NO